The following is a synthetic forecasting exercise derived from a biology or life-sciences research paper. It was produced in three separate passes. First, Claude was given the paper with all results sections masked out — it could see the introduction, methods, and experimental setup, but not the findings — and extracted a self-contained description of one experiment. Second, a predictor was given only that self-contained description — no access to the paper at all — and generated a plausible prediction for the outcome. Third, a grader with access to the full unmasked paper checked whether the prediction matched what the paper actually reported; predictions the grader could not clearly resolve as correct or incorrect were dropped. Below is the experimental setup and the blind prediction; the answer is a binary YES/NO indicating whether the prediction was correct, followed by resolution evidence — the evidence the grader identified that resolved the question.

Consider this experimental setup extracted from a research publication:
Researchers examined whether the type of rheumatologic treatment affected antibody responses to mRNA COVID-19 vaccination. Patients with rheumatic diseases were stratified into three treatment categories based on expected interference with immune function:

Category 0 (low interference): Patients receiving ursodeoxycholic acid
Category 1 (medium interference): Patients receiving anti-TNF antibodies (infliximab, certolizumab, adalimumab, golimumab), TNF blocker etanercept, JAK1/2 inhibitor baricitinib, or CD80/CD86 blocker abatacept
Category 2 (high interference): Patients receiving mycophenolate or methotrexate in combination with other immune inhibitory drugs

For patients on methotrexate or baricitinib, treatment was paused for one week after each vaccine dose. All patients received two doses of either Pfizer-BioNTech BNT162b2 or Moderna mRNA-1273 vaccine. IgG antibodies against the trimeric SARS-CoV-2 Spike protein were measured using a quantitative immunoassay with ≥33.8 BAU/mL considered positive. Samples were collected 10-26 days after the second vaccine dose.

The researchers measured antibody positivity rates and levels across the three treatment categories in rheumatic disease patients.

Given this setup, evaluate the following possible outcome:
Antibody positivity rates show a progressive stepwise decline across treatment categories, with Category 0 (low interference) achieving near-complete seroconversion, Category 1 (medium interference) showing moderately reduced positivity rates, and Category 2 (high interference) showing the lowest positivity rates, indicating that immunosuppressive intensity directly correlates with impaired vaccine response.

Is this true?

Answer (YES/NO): YES